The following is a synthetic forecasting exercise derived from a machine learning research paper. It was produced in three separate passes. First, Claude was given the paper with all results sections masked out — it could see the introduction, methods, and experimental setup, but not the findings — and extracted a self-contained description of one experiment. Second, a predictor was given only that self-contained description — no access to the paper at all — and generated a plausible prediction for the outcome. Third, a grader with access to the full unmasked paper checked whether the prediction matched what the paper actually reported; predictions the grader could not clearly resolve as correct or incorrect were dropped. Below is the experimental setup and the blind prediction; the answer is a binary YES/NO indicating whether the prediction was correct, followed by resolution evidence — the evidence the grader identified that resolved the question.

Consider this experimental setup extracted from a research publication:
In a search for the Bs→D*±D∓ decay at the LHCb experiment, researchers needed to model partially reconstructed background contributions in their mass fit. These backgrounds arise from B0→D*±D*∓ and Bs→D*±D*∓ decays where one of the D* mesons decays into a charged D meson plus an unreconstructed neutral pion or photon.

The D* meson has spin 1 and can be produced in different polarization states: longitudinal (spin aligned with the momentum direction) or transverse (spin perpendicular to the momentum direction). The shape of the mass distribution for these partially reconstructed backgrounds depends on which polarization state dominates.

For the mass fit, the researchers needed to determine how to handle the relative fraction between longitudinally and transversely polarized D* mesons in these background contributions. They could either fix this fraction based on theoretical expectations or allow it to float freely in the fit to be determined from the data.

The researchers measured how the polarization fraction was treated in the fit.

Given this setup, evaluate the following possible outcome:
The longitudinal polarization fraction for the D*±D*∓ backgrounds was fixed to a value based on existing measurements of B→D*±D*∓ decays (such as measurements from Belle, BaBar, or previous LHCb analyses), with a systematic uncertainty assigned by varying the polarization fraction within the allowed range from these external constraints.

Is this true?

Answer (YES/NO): NO